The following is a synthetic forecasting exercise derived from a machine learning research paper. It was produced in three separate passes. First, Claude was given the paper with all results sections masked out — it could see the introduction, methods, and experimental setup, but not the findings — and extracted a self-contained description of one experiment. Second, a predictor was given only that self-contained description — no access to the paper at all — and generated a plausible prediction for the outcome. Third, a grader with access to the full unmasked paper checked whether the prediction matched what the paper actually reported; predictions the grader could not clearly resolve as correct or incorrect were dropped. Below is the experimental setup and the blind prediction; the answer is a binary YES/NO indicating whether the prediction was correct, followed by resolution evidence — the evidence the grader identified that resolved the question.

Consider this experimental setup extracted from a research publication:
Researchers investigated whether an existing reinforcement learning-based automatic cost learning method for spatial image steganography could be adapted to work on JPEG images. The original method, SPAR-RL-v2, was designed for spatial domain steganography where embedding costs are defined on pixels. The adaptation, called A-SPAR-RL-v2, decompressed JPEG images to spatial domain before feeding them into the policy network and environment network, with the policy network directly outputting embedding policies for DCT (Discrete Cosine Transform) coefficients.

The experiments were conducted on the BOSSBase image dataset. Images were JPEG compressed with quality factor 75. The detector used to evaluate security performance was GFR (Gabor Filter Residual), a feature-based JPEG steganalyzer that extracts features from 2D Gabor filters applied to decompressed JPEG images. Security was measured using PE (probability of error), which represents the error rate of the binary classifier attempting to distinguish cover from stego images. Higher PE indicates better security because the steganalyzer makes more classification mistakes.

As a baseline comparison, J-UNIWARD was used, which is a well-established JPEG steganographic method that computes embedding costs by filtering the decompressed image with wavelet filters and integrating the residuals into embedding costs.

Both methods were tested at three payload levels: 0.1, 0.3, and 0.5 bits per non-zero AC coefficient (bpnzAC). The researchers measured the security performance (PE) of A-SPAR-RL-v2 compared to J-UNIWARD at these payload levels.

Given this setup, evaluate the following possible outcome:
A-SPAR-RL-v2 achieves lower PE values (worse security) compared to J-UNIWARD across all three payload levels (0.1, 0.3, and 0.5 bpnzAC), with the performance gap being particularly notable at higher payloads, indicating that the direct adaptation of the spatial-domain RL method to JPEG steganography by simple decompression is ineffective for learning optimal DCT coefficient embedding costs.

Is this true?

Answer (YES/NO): NO